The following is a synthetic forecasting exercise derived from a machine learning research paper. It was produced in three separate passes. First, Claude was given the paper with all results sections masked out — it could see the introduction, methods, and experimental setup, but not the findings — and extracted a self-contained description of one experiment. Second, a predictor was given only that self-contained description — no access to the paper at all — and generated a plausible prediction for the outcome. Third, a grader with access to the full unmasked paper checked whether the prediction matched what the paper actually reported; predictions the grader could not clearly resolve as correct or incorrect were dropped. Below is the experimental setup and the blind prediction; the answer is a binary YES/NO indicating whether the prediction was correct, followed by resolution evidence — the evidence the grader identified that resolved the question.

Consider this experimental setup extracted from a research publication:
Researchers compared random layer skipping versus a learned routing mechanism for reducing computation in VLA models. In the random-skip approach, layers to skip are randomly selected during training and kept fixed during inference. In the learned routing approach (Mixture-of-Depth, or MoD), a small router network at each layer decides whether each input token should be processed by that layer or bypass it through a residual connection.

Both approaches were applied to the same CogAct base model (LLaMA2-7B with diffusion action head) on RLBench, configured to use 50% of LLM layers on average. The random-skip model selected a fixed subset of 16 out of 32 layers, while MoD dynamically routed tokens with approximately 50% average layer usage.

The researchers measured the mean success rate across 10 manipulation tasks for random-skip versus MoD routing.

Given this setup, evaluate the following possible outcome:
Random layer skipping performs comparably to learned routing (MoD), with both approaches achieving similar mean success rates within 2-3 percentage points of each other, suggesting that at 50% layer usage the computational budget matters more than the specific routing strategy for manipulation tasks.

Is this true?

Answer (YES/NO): NO